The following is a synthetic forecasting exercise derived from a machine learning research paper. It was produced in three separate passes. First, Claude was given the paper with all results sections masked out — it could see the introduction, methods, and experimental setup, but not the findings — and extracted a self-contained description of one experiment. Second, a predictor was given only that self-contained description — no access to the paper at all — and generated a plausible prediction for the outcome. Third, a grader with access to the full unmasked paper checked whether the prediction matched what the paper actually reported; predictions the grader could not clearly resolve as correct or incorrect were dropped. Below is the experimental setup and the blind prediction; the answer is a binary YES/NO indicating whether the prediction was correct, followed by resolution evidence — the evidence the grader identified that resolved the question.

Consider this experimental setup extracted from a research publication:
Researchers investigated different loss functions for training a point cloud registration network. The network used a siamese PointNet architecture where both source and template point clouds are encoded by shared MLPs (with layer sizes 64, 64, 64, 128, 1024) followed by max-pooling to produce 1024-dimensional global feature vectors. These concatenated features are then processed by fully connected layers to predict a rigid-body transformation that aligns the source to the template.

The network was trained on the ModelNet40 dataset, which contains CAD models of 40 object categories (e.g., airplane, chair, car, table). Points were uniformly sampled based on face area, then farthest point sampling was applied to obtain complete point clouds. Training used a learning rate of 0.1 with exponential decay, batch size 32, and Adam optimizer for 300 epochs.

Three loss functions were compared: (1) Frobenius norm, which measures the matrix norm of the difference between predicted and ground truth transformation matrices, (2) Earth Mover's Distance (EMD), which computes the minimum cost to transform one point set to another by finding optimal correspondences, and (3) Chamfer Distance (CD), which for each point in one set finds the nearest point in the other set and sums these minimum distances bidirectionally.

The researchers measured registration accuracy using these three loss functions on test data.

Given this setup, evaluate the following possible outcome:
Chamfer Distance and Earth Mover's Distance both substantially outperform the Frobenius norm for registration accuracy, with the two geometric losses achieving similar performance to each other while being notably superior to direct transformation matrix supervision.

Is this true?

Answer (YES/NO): NO